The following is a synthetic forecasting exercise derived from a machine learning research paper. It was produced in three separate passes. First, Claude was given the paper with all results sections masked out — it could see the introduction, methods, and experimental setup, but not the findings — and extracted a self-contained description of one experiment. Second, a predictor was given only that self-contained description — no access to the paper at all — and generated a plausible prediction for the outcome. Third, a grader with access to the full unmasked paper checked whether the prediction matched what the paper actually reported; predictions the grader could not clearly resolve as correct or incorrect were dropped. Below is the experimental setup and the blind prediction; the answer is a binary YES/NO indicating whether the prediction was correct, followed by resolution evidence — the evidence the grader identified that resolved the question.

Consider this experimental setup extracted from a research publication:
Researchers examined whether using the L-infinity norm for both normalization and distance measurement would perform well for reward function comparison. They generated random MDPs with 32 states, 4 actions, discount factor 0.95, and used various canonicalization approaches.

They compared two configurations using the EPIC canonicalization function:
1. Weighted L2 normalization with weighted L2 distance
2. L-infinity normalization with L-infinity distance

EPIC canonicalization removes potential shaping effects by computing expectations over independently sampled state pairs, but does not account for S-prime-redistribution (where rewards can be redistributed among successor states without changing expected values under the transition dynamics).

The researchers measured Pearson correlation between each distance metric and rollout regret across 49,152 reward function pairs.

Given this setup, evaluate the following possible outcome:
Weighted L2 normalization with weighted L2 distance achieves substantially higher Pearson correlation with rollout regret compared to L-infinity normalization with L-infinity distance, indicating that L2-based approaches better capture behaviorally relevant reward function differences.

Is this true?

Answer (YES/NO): YES